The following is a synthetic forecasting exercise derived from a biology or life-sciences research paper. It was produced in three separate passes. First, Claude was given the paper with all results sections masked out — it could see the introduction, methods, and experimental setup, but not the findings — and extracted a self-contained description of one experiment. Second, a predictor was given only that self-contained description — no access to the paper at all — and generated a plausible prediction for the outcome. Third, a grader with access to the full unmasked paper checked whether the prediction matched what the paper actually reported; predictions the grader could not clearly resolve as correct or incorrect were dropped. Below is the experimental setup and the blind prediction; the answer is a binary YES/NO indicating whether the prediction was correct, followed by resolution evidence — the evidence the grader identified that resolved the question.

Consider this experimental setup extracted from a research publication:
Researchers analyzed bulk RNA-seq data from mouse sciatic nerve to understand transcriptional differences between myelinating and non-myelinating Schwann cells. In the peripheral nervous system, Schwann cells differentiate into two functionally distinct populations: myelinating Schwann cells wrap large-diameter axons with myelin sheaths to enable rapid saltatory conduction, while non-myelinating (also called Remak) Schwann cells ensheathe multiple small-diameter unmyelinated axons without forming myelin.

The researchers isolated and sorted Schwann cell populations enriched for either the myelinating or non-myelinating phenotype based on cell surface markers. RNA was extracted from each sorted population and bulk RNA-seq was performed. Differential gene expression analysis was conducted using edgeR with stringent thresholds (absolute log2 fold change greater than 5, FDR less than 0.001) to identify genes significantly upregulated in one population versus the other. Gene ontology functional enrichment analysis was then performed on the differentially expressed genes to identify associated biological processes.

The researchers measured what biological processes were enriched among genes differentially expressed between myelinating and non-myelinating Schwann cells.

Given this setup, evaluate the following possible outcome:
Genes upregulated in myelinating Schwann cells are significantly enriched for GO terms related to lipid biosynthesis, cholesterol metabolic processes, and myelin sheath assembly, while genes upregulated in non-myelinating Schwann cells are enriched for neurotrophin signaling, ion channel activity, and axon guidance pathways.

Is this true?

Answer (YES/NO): NO